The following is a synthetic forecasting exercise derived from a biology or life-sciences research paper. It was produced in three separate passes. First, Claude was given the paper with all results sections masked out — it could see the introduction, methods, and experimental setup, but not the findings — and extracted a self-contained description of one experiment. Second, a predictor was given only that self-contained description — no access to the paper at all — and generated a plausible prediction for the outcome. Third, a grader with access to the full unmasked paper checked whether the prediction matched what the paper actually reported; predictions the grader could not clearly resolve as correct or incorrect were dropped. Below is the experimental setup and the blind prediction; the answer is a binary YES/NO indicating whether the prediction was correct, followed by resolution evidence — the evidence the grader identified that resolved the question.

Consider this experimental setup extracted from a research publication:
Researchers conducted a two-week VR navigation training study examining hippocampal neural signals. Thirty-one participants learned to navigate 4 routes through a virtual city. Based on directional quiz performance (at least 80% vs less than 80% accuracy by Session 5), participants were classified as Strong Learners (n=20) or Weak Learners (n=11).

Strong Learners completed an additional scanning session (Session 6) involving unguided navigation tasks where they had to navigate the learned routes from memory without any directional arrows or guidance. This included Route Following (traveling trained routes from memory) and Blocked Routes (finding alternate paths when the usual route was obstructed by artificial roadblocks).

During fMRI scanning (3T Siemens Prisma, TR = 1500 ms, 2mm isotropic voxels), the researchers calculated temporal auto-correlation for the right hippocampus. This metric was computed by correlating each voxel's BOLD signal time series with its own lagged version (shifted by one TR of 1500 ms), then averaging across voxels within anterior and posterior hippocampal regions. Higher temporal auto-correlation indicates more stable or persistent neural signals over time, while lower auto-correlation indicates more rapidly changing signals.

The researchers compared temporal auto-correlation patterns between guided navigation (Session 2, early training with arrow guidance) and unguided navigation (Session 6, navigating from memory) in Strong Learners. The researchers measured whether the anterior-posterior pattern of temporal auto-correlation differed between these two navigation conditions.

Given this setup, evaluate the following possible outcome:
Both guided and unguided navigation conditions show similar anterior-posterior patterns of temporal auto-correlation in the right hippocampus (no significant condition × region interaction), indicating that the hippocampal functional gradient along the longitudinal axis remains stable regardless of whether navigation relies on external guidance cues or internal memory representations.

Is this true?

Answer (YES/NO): NO